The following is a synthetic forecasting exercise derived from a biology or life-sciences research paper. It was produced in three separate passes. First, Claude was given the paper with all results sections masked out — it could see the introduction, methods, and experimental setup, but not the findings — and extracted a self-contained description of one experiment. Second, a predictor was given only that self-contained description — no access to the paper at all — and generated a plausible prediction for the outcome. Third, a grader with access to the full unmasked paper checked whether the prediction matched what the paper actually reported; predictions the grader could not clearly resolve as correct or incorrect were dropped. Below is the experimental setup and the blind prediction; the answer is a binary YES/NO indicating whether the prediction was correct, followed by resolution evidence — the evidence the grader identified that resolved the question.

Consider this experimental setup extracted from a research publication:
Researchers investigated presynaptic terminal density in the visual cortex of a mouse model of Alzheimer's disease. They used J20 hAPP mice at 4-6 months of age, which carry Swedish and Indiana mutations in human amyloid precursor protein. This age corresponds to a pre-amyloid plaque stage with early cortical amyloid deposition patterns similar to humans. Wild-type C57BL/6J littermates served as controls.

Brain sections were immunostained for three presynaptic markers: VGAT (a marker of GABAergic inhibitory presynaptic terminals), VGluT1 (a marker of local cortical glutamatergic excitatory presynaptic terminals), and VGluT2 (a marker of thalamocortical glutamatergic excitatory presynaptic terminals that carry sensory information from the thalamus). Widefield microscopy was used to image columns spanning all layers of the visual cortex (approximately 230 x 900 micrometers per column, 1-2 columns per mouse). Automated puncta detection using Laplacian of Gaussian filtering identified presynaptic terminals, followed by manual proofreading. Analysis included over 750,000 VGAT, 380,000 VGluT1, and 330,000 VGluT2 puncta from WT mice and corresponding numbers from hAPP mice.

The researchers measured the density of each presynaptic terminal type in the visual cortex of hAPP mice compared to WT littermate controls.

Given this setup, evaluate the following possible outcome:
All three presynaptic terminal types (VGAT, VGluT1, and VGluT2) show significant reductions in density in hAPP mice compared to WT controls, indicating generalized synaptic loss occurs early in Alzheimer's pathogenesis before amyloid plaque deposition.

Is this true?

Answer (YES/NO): NO